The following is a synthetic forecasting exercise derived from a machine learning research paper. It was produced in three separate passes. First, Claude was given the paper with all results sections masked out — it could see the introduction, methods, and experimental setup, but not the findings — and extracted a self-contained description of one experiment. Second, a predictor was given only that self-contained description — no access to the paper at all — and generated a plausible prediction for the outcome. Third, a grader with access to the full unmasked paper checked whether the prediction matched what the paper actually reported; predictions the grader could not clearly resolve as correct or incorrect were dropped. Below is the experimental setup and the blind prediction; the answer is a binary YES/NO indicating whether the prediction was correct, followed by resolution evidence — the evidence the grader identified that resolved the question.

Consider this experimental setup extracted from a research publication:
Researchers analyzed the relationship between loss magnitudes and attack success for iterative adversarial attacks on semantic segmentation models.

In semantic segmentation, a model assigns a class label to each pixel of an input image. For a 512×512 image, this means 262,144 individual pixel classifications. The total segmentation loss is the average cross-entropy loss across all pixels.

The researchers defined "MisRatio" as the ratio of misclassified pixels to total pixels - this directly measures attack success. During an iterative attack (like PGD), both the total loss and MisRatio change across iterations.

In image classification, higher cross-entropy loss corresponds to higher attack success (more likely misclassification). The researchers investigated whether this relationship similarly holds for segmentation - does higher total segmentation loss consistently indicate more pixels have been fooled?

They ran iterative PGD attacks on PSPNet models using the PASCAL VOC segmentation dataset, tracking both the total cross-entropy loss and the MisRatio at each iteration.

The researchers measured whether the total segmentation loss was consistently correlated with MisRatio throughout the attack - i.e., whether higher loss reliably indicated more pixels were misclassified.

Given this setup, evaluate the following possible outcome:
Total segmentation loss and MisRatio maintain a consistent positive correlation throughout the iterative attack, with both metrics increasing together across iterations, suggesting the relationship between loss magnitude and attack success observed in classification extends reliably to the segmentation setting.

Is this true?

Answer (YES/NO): NO